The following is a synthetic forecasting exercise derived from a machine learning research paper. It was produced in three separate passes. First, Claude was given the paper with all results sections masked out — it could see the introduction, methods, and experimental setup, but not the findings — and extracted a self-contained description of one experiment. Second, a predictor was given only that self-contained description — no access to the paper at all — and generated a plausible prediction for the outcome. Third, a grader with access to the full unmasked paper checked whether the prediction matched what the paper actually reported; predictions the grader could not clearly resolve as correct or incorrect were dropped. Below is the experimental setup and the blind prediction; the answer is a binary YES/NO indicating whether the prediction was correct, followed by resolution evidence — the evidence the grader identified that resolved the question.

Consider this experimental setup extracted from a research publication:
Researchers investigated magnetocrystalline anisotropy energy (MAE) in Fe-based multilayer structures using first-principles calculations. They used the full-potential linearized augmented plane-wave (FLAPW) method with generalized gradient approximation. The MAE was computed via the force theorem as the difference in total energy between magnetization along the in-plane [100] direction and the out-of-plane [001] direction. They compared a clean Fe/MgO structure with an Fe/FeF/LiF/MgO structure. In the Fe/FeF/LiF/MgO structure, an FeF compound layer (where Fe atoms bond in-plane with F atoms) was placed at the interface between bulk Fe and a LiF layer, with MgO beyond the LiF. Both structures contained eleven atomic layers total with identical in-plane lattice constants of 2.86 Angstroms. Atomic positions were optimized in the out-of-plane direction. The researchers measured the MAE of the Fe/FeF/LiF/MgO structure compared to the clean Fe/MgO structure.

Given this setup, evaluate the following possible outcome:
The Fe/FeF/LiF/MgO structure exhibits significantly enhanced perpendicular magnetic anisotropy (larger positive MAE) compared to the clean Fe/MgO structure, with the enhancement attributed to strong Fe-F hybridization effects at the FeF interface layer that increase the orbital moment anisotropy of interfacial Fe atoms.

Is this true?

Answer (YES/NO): NO